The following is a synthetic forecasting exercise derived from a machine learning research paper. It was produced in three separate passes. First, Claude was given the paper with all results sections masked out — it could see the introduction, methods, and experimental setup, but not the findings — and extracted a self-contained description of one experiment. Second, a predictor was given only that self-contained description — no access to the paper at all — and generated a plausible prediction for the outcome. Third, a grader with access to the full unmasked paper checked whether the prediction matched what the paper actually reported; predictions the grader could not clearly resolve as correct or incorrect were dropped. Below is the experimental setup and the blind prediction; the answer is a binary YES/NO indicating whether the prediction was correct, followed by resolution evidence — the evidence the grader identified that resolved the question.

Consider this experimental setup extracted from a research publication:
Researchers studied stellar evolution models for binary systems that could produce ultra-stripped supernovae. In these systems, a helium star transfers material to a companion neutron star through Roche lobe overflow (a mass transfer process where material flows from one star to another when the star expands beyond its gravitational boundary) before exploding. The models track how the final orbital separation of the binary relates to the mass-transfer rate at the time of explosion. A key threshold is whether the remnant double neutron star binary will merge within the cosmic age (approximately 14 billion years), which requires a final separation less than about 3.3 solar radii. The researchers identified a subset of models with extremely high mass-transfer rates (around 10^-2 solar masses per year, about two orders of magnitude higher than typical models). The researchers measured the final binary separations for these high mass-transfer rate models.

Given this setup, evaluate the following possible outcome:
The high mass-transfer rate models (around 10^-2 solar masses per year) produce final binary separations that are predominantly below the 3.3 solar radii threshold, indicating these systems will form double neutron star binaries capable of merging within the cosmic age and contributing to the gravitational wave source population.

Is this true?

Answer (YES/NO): YES